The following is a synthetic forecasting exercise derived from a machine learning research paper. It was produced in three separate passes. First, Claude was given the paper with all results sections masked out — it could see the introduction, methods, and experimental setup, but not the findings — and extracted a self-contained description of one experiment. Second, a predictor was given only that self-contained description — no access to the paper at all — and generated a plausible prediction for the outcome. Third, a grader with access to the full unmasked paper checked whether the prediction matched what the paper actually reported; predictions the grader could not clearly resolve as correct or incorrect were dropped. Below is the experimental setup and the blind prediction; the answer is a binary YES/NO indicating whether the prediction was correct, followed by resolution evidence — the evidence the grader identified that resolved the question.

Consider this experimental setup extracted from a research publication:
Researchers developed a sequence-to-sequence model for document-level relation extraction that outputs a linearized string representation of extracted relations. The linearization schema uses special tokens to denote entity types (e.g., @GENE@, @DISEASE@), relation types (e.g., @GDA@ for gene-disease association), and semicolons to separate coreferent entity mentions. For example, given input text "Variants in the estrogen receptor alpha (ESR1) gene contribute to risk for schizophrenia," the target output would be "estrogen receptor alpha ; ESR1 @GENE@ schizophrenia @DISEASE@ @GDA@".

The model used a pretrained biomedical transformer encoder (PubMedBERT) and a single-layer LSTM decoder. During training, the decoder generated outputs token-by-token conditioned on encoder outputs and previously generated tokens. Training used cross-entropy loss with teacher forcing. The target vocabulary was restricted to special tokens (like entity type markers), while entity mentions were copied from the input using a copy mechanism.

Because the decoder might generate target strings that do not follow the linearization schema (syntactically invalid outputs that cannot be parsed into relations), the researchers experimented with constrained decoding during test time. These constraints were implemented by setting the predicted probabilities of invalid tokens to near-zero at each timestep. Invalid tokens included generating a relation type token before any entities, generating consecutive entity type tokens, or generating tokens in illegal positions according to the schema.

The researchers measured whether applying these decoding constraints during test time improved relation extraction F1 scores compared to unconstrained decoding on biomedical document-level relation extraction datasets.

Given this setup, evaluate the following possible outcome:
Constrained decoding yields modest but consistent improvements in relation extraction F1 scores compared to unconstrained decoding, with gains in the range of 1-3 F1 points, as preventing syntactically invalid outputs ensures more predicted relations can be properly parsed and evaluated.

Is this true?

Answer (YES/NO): NO